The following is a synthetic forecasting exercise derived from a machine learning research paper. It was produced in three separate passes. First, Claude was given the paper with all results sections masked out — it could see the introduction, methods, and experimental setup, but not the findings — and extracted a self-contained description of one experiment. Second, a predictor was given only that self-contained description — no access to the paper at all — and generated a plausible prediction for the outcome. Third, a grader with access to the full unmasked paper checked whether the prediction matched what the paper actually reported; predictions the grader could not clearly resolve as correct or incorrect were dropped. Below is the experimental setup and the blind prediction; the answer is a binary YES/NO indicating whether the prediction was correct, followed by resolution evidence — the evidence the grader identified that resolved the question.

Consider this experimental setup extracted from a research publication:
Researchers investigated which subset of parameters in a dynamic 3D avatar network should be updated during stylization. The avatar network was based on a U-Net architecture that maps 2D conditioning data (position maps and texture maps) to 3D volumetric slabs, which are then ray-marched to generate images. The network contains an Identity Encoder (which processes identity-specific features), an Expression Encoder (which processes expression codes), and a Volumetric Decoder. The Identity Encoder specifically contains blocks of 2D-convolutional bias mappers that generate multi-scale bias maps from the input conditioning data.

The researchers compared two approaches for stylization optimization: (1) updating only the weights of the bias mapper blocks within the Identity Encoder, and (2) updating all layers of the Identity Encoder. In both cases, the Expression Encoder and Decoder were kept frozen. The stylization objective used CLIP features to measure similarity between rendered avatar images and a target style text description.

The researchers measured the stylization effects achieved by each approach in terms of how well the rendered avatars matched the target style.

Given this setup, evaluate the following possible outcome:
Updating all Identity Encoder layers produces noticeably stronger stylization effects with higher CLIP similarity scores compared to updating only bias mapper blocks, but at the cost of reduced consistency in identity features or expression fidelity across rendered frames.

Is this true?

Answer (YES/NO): NO